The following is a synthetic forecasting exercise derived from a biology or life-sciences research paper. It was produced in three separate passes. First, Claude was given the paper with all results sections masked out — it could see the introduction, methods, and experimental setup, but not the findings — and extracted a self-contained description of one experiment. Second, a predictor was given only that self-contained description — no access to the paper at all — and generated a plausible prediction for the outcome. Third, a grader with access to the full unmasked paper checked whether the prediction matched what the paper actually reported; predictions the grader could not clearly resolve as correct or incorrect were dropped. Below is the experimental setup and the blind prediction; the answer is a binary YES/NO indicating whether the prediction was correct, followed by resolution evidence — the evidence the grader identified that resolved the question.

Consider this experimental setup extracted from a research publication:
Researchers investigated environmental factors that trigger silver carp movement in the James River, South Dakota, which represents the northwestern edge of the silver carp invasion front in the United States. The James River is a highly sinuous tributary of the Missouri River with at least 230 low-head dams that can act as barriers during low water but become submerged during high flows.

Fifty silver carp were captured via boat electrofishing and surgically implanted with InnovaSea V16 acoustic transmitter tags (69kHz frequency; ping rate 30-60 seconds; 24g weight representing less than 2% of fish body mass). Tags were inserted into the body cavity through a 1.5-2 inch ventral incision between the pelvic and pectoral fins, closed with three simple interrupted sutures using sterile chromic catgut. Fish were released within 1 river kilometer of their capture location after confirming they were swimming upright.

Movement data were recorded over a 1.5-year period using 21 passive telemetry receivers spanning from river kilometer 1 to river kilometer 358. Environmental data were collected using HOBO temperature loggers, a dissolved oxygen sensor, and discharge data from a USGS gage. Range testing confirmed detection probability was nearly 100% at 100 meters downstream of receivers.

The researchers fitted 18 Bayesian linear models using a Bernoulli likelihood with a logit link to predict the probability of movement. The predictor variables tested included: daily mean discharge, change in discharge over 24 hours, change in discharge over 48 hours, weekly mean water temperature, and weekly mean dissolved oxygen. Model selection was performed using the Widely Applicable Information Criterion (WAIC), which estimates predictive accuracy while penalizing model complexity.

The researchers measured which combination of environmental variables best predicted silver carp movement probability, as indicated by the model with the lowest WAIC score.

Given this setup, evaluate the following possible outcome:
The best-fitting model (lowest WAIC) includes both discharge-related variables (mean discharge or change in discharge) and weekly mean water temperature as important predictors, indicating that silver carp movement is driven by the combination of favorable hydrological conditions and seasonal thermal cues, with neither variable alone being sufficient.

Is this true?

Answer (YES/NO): NO